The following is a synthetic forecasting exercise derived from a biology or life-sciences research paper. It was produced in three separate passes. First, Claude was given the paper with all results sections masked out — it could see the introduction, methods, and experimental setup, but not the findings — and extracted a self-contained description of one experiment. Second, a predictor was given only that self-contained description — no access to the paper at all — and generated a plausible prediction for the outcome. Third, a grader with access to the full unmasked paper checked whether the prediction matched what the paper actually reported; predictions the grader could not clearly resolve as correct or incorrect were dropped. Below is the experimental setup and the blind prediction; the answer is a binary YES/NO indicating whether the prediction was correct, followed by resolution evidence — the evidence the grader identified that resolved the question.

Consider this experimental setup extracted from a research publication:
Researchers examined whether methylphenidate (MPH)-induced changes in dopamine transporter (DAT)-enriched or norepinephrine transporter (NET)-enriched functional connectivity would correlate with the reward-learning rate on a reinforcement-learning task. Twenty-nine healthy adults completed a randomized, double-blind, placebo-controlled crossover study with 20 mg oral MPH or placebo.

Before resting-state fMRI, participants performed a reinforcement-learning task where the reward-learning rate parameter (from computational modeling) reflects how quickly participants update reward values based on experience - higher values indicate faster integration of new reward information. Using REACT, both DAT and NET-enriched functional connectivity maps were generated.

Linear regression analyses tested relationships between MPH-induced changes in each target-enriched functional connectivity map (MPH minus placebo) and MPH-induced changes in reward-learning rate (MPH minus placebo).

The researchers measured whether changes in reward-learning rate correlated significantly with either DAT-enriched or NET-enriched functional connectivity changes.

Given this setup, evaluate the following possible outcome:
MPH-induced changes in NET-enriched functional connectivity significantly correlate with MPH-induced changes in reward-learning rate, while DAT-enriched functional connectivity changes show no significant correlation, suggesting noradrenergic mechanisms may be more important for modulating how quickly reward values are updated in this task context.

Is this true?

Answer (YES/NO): NO